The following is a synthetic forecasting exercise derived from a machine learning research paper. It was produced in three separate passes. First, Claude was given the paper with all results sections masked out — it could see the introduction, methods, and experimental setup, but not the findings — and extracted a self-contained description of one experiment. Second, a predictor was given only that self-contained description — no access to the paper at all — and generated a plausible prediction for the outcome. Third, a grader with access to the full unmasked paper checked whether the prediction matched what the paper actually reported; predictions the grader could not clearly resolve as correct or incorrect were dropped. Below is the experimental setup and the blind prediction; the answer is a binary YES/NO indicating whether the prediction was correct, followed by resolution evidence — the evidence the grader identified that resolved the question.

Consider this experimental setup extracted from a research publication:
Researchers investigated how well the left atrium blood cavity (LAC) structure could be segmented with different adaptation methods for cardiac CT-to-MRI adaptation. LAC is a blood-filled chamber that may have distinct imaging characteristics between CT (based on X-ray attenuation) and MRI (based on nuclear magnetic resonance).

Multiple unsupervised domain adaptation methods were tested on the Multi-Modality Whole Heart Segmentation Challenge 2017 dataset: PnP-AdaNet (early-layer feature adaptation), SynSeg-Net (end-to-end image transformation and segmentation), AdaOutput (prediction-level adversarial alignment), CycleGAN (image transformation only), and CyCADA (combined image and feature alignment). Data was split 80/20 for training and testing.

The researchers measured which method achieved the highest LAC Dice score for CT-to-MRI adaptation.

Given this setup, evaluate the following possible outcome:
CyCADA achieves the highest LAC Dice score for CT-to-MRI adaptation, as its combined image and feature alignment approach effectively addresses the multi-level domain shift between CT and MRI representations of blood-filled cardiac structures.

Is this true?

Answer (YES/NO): NO